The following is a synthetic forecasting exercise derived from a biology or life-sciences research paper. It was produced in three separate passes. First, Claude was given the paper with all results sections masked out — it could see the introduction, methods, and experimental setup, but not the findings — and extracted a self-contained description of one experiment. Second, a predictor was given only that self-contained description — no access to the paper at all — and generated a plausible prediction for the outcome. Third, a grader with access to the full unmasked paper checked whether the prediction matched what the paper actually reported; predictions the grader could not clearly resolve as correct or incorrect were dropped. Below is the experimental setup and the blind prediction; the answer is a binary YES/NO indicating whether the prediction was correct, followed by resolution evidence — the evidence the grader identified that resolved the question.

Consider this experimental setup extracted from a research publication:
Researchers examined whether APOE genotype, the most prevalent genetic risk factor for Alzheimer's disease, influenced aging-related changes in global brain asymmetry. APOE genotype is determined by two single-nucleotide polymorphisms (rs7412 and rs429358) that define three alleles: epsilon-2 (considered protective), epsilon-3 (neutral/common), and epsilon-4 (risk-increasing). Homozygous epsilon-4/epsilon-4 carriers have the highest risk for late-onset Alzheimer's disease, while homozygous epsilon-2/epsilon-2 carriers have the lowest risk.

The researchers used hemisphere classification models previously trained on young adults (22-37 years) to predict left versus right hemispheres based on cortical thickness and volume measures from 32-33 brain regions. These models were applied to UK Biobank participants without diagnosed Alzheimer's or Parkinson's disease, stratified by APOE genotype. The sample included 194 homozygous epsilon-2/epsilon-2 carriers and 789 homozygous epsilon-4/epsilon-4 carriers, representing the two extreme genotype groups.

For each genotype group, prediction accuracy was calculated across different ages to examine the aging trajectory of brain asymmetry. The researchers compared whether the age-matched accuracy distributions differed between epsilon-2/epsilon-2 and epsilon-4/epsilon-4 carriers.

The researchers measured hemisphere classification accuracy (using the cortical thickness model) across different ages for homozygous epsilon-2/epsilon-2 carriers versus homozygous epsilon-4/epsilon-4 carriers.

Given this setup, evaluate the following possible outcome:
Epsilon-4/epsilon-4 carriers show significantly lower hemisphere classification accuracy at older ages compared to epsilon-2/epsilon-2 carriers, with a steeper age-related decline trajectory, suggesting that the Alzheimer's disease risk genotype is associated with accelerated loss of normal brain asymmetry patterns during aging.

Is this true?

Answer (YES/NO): NO